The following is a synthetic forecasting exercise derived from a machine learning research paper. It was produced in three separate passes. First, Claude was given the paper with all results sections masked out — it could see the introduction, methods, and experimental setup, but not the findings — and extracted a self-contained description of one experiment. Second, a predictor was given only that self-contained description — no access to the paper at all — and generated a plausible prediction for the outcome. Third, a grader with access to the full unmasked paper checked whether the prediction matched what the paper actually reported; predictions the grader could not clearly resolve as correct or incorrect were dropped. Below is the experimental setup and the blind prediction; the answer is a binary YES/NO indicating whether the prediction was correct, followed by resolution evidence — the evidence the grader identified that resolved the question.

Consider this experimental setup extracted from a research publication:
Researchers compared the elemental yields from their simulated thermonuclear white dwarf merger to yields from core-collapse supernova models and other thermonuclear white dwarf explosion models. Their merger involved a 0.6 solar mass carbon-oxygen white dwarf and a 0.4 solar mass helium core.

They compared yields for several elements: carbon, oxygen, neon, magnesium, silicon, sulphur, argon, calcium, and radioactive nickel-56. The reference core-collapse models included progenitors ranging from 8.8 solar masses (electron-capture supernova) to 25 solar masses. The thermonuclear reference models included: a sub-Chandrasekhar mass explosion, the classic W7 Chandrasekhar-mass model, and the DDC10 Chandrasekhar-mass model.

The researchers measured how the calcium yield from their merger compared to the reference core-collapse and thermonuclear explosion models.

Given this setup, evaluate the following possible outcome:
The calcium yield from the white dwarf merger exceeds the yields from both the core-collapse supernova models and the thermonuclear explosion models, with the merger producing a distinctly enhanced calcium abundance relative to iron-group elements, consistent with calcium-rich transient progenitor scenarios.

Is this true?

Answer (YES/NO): NO